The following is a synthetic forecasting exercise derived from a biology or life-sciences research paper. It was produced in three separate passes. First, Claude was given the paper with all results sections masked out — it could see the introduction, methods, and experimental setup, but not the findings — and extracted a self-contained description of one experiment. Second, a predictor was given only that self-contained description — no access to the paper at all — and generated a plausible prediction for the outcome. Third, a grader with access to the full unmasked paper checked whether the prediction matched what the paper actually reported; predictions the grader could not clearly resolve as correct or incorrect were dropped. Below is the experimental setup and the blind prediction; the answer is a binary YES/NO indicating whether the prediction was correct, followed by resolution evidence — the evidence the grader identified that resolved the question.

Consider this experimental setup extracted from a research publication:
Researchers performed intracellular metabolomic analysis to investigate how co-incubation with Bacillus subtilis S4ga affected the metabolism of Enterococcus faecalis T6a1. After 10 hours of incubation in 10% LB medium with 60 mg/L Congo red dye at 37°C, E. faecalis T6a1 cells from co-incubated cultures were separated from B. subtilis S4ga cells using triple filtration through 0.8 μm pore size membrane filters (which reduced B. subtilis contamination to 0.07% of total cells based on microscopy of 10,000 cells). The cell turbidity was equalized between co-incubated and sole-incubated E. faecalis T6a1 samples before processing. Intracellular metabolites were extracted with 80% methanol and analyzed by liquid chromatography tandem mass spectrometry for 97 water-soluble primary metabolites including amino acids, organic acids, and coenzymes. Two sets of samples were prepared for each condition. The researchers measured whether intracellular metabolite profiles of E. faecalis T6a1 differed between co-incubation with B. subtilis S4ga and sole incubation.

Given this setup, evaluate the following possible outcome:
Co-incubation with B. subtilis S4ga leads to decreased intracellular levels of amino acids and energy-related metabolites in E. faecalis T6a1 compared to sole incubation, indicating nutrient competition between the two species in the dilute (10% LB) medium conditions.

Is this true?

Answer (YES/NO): NO